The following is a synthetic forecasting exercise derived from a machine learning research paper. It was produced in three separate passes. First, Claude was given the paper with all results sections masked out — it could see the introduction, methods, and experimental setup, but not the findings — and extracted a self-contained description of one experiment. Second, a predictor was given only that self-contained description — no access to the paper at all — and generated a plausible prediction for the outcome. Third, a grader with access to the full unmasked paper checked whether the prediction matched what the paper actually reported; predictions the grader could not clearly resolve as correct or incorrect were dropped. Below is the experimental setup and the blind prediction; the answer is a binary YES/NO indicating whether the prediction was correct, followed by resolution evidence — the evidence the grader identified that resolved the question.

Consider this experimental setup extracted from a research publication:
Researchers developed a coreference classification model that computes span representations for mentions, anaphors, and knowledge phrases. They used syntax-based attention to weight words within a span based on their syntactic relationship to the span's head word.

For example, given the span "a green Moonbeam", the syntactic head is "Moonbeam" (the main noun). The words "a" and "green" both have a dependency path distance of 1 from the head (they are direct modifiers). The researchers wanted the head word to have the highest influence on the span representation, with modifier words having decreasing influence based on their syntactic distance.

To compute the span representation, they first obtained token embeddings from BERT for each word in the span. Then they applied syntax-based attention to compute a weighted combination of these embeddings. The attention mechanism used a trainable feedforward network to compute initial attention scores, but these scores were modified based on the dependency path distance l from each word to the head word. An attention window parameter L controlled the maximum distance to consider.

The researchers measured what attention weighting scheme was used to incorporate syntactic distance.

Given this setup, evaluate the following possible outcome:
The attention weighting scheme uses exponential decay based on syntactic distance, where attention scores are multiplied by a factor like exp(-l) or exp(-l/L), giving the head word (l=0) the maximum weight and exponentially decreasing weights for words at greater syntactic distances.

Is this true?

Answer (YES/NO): NO